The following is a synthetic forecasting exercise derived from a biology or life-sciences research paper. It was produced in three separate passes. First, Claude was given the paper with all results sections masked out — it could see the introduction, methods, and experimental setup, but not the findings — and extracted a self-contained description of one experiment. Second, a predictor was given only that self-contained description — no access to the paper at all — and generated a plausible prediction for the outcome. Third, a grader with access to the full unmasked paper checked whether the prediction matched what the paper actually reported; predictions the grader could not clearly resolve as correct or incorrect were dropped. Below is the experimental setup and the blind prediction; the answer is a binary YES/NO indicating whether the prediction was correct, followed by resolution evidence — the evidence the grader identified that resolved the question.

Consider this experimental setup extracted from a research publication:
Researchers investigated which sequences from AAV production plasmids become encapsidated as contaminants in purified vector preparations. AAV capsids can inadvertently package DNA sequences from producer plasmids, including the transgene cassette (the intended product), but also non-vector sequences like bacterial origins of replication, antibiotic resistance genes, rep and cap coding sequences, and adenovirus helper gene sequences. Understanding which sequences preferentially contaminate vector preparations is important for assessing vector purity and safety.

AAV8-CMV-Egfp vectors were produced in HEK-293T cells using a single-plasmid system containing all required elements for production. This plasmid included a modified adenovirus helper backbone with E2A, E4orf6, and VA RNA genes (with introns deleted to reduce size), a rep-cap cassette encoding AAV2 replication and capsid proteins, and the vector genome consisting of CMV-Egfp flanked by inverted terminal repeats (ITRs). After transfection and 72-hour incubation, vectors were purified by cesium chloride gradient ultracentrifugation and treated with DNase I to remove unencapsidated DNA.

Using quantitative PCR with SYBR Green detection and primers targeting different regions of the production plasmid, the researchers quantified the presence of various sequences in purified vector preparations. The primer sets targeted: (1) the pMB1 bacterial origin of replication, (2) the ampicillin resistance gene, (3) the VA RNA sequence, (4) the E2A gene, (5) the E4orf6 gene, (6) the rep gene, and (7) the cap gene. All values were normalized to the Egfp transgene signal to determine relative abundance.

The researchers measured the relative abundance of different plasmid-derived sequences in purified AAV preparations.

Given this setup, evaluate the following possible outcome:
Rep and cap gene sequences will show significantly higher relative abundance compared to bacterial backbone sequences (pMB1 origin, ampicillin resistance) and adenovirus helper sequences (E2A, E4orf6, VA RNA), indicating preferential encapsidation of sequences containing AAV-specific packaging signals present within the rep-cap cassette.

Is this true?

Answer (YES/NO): NO